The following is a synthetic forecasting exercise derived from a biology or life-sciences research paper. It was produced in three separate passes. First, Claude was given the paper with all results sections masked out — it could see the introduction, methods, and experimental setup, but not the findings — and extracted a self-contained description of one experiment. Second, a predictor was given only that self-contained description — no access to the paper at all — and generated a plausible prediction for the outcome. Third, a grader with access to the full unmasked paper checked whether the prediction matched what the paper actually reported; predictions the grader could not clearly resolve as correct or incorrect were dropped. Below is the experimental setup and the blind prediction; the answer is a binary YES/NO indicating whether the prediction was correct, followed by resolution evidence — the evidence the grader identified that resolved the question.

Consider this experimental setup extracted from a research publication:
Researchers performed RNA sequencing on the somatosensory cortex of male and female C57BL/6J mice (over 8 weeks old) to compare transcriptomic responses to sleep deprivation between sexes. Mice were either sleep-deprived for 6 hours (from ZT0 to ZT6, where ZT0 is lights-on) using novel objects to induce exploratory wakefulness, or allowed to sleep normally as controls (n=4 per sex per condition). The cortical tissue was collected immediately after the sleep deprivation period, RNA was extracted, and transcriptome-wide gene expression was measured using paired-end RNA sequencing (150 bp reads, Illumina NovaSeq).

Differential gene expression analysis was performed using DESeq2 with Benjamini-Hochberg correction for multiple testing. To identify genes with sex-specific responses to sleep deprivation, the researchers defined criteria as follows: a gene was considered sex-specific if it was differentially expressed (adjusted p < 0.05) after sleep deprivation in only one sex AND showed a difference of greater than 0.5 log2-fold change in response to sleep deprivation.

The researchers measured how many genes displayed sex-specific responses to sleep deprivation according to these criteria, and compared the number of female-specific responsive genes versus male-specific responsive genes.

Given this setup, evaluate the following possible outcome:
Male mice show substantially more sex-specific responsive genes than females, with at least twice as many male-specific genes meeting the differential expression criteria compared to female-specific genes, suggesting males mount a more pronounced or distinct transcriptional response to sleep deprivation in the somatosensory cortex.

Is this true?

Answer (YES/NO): NO